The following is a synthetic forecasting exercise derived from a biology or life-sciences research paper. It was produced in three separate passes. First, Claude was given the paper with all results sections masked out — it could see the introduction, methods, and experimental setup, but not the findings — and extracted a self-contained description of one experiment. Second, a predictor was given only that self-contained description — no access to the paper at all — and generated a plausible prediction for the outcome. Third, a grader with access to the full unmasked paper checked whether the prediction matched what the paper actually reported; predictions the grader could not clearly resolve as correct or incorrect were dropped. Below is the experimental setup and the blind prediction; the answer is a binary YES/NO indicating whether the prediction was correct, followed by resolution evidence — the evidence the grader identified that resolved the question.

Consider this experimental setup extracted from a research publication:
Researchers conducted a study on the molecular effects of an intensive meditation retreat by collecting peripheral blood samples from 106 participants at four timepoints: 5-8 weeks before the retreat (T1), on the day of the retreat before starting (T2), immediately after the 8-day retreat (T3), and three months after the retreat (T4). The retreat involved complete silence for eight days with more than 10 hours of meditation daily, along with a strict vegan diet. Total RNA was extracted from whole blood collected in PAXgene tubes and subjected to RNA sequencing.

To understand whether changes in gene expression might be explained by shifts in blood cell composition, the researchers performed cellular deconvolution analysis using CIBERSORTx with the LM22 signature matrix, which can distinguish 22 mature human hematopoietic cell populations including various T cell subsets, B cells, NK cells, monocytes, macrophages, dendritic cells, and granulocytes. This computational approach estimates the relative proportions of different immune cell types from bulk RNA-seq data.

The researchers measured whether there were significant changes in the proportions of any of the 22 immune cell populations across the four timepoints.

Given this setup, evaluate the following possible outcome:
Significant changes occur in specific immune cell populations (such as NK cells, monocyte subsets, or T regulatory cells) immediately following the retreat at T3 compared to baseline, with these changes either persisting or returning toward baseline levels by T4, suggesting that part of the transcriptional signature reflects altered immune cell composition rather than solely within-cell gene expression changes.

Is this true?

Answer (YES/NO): NO